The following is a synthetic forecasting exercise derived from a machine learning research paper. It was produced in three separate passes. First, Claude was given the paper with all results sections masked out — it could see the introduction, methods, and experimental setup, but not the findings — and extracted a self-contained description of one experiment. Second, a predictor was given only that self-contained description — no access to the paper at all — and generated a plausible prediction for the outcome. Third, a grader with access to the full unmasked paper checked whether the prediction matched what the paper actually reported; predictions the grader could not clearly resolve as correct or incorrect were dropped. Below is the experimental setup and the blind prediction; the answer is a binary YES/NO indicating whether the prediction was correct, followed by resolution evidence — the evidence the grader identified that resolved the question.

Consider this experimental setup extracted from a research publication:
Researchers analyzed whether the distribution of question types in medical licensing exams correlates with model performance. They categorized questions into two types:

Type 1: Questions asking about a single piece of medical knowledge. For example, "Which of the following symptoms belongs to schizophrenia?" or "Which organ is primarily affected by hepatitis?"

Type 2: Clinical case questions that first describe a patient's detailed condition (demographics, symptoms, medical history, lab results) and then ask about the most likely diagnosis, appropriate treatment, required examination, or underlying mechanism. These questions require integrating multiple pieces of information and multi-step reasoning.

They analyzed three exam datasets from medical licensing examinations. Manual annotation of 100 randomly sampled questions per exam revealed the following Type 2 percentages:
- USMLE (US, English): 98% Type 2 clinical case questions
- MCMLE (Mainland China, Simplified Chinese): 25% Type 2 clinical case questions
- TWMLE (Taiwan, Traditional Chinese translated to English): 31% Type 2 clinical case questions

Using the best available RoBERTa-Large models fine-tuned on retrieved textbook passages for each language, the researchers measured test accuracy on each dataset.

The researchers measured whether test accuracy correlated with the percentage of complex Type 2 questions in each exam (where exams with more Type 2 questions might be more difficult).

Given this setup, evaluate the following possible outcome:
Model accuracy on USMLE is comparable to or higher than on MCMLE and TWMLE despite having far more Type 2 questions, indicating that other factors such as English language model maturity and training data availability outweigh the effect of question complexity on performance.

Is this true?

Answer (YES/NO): NO